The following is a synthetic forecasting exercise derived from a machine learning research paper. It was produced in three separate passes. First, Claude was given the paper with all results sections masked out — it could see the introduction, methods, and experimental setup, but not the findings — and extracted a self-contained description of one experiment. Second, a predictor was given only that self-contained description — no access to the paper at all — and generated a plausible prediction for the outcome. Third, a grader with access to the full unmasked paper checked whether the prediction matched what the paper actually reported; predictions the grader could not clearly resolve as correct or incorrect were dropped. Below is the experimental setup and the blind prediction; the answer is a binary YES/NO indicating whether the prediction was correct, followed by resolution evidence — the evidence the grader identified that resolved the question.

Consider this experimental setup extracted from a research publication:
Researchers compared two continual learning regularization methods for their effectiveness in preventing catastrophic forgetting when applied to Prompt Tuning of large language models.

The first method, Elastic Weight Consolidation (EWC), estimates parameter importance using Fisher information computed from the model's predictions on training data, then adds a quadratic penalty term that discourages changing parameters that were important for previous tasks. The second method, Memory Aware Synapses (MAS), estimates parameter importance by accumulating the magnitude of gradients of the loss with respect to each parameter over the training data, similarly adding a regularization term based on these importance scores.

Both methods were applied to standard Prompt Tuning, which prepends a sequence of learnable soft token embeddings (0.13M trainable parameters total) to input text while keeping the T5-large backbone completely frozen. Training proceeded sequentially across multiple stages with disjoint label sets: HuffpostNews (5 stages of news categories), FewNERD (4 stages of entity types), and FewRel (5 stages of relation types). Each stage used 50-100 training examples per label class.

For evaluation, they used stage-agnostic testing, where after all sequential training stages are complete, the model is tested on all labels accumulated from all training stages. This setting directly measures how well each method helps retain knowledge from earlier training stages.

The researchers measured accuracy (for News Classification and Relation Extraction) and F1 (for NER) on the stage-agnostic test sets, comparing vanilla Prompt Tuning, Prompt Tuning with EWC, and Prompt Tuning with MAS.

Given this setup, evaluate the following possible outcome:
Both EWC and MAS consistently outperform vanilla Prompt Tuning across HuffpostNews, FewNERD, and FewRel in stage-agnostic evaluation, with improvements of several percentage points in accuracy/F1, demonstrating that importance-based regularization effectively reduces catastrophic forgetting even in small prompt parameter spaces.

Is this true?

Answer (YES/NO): NO